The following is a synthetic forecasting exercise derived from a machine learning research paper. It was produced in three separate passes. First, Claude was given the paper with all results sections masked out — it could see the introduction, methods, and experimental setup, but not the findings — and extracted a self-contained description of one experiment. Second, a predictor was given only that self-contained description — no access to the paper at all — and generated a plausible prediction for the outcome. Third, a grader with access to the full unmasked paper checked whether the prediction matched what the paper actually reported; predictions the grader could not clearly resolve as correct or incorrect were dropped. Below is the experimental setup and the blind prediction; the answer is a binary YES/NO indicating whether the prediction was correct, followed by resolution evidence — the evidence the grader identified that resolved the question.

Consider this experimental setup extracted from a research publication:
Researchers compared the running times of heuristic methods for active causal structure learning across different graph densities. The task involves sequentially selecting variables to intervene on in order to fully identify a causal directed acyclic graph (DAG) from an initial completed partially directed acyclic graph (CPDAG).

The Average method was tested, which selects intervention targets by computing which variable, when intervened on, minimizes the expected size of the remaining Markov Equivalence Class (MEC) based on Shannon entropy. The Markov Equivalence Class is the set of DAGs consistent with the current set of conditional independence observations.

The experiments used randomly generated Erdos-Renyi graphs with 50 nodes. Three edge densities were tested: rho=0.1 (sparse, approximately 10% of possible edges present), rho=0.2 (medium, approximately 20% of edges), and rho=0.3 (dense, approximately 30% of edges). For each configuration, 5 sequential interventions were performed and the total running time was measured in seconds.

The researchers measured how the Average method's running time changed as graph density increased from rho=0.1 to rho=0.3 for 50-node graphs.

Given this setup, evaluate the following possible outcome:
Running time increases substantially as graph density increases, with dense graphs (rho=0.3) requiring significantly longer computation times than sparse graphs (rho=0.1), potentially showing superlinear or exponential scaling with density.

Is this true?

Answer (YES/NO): YES